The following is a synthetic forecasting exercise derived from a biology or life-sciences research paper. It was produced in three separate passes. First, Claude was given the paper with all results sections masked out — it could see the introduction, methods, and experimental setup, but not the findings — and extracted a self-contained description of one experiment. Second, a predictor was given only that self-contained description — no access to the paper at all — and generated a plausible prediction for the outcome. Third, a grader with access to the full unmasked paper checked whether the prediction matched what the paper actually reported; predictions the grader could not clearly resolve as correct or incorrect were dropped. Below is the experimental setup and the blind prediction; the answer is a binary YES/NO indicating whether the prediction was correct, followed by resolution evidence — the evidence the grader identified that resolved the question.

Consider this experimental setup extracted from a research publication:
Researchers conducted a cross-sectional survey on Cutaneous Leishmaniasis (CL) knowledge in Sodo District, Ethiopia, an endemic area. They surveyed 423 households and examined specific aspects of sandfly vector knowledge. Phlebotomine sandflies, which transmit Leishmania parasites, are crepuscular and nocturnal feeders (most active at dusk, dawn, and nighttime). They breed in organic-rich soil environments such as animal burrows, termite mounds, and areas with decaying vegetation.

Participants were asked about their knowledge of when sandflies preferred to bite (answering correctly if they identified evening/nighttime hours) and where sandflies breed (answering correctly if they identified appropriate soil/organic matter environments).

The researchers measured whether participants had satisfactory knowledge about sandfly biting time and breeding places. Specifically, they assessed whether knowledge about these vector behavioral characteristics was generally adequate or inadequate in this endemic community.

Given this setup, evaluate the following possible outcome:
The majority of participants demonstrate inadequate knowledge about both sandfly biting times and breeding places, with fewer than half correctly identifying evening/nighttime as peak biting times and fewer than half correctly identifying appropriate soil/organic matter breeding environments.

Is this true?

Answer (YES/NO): YES